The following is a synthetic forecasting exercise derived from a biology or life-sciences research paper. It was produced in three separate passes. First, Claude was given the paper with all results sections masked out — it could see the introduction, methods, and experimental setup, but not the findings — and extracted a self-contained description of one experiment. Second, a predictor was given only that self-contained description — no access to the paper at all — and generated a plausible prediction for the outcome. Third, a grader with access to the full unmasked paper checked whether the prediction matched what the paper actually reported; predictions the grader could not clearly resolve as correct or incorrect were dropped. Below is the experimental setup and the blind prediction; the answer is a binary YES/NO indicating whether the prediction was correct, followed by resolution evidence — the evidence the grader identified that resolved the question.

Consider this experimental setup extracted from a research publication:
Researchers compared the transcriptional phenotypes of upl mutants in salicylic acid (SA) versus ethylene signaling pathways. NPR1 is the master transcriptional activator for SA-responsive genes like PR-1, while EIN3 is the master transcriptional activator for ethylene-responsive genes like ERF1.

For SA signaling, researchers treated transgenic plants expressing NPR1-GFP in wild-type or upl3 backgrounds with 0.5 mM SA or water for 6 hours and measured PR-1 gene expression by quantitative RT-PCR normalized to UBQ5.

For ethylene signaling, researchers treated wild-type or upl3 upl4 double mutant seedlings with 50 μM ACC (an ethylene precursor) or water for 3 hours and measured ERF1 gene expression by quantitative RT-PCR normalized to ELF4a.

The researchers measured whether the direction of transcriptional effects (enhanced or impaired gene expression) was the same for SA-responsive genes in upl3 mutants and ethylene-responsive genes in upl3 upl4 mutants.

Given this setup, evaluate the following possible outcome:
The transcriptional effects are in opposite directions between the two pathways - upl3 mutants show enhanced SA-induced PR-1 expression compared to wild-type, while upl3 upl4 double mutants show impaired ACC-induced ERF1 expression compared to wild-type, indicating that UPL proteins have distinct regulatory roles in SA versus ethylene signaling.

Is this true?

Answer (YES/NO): NO